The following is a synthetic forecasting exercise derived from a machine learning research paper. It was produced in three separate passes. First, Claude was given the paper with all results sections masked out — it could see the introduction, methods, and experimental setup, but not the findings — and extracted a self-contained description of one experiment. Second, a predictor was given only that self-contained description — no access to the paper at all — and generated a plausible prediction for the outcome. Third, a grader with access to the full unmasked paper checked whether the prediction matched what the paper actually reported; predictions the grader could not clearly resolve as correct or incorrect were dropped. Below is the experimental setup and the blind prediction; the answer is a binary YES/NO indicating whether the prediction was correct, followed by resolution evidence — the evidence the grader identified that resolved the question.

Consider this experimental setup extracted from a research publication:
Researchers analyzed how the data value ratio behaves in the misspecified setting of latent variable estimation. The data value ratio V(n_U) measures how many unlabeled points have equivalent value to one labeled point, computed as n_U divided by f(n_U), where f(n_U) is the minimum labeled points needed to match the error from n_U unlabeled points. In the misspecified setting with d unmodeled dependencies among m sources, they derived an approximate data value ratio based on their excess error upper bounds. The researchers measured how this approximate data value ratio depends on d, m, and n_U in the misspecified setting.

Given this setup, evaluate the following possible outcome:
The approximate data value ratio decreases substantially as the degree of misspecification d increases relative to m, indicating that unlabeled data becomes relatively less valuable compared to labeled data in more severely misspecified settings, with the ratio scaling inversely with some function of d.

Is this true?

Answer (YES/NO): NO